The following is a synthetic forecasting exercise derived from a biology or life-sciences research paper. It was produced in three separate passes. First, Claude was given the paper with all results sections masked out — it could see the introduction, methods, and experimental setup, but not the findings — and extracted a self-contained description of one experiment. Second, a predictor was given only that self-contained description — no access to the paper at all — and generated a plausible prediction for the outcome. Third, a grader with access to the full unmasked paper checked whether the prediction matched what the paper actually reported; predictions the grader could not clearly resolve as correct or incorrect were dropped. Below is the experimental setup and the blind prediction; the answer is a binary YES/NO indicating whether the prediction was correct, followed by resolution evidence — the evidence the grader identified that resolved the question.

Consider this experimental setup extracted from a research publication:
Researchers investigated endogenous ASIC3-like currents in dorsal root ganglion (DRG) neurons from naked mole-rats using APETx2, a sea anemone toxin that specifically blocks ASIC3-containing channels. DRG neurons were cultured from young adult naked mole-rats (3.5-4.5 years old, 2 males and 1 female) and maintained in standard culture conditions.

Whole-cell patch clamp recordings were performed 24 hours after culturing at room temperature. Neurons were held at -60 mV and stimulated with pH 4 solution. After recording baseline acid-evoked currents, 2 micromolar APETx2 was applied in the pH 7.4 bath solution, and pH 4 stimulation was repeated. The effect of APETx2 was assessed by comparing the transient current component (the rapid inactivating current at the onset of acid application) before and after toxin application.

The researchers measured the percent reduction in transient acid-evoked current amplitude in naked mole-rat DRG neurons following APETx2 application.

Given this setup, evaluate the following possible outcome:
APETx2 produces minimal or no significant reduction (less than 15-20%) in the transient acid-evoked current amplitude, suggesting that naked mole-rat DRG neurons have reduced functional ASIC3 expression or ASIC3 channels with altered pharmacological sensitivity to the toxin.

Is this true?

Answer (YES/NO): NO